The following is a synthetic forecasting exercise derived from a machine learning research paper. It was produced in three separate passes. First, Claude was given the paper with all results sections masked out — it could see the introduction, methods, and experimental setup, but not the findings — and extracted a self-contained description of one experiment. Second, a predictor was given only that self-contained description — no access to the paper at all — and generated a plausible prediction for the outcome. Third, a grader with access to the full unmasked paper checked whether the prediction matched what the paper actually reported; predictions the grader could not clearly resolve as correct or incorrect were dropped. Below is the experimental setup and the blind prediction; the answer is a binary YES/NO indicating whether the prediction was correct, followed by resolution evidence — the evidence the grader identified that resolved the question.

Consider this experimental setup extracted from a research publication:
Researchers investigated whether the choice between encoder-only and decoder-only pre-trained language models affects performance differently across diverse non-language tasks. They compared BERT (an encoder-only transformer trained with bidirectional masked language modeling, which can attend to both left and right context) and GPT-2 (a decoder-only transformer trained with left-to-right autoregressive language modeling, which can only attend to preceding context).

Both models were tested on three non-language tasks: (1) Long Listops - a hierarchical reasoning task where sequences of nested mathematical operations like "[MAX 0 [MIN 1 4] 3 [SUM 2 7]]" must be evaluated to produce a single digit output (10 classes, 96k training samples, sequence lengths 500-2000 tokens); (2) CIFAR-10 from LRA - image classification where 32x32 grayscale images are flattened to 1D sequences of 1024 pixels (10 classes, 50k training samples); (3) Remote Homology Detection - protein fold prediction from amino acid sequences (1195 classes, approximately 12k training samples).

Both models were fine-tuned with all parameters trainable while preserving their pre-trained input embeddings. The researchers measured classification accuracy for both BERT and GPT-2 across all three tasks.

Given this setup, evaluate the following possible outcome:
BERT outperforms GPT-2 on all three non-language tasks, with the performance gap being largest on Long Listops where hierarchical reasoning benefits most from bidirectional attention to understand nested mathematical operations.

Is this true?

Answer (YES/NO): NO